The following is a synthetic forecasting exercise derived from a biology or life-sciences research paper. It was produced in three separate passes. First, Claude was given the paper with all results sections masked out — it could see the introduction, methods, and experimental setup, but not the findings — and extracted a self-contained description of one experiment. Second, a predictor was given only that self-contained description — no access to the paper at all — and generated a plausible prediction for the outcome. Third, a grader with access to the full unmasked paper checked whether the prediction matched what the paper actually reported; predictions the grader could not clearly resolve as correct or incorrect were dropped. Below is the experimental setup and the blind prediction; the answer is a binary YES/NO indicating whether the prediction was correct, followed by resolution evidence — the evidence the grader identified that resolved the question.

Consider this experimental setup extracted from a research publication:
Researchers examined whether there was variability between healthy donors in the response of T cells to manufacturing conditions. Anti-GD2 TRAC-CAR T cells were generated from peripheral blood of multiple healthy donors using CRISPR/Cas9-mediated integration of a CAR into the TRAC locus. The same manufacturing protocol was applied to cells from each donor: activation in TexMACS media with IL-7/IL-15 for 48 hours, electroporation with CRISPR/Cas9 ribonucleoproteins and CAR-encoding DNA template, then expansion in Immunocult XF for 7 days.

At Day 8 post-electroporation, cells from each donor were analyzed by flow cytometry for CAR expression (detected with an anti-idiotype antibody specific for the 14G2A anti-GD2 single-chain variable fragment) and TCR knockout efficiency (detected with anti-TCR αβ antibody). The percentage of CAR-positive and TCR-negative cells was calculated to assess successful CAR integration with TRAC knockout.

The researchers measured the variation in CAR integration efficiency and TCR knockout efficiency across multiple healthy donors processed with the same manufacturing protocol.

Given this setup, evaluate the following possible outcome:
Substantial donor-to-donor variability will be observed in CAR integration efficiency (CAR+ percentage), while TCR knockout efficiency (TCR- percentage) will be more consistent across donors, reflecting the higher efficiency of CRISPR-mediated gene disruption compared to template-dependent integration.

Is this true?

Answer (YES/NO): NO